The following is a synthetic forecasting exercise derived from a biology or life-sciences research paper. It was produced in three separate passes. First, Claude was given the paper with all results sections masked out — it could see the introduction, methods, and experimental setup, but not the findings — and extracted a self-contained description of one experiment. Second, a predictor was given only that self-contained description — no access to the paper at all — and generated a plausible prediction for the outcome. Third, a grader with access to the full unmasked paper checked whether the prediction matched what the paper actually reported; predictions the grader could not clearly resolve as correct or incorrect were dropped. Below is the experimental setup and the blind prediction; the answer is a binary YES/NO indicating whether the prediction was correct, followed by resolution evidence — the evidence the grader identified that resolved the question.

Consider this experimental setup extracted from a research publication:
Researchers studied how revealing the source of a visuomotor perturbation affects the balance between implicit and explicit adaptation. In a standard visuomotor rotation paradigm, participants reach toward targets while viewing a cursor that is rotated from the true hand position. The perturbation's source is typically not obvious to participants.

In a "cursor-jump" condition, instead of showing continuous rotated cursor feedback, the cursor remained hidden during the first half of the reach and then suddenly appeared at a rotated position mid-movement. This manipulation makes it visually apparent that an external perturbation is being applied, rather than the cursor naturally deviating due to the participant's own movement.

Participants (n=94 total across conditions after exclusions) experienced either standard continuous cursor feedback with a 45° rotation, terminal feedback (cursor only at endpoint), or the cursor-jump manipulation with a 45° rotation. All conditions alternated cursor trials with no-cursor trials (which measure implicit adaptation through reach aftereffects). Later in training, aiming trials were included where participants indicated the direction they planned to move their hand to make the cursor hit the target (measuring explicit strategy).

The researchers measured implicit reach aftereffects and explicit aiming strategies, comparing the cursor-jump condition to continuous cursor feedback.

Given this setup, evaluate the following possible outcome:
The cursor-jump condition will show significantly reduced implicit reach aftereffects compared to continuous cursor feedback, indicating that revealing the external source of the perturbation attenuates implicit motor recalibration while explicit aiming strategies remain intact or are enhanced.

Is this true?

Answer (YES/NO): YES